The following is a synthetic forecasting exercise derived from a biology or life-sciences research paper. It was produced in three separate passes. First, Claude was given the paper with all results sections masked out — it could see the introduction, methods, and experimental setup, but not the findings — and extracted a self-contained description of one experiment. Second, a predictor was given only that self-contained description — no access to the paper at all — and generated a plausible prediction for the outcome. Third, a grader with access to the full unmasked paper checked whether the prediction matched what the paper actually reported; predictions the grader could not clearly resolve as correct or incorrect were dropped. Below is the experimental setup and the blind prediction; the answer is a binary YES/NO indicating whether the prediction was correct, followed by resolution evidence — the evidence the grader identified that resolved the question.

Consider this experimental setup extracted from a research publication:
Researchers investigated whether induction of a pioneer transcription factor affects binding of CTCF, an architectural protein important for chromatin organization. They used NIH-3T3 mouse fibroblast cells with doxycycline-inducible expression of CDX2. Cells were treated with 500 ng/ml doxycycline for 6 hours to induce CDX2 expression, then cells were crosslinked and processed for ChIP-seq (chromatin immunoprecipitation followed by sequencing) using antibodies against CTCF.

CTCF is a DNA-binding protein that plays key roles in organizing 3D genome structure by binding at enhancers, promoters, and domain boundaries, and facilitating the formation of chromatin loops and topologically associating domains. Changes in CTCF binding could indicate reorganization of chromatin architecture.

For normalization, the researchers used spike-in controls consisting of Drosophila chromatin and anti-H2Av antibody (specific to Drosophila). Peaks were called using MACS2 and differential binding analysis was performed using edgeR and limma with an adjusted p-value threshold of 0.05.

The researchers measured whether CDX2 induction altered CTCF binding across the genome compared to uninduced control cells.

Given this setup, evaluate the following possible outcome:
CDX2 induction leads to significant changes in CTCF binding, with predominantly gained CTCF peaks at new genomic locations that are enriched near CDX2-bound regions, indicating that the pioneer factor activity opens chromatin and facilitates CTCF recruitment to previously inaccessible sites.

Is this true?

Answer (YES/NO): NO